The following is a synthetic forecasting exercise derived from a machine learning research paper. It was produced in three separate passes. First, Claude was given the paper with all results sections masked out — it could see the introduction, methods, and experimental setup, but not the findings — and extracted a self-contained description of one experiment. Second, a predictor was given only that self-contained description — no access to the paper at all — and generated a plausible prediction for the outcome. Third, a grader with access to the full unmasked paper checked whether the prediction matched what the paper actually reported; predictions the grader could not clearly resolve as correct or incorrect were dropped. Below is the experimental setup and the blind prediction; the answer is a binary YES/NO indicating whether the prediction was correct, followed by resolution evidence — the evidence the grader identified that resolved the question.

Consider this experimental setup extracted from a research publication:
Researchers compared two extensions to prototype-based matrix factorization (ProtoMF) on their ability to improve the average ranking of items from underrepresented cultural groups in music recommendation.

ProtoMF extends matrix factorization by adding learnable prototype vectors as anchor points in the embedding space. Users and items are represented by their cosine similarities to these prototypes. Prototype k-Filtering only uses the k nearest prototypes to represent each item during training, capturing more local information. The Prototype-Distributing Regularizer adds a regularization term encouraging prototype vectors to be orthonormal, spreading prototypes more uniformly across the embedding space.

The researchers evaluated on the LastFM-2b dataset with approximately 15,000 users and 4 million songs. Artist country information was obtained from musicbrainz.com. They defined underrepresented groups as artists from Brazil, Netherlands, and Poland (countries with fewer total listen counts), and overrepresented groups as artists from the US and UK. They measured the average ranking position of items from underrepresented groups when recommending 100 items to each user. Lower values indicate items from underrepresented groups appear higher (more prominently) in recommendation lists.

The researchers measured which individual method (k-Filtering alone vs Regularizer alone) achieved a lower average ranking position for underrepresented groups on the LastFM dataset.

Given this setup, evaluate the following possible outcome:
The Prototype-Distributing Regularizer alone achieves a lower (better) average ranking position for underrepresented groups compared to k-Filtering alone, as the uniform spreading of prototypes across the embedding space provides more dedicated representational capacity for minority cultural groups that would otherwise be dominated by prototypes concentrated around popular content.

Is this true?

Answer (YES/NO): NO